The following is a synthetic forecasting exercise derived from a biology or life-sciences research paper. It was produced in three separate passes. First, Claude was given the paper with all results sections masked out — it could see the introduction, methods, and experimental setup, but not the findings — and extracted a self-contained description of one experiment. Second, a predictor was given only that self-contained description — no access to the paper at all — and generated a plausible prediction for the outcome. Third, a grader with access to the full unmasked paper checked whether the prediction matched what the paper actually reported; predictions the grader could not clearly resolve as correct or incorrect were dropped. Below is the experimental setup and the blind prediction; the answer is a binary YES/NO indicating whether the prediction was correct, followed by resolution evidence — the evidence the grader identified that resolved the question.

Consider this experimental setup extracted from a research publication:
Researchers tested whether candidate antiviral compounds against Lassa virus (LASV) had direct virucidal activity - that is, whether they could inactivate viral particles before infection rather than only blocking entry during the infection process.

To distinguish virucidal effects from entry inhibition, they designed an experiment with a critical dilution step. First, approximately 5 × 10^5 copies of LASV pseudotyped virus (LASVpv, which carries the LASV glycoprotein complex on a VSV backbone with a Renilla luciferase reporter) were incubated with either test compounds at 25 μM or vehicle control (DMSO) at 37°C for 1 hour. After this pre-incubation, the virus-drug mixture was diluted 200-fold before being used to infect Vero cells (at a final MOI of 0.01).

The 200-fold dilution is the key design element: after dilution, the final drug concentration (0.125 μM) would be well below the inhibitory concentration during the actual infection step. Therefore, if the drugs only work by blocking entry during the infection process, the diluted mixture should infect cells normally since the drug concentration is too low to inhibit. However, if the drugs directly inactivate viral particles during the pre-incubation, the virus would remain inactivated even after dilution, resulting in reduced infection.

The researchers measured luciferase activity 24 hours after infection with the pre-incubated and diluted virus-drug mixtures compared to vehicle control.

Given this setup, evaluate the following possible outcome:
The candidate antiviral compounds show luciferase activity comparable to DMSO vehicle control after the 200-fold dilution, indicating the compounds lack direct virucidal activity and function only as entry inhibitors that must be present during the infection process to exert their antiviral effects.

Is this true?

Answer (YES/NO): NO